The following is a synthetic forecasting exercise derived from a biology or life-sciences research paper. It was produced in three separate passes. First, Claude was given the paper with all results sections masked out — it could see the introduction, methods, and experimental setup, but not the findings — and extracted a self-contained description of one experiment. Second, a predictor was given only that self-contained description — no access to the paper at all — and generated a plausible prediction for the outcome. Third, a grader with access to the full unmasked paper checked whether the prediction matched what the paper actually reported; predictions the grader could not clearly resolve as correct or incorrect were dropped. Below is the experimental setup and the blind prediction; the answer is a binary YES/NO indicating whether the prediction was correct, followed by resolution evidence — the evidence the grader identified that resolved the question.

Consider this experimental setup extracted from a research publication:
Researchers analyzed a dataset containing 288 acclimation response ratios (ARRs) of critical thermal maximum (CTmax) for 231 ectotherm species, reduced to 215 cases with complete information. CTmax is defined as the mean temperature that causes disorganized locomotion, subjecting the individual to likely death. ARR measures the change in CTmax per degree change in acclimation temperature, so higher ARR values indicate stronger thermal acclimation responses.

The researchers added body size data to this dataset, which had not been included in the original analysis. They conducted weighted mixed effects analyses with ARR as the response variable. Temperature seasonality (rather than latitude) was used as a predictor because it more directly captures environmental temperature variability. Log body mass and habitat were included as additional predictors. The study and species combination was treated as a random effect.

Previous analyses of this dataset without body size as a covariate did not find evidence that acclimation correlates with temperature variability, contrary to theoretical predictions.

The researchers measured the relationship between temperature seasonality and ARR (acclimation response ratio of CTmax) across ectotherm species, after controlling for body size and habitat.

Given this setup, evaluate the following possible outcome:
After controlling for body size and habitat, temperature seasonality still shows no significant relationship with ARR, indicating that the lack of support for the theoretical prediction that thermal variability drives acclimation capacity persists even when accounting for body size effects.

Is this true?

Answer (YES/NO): NO